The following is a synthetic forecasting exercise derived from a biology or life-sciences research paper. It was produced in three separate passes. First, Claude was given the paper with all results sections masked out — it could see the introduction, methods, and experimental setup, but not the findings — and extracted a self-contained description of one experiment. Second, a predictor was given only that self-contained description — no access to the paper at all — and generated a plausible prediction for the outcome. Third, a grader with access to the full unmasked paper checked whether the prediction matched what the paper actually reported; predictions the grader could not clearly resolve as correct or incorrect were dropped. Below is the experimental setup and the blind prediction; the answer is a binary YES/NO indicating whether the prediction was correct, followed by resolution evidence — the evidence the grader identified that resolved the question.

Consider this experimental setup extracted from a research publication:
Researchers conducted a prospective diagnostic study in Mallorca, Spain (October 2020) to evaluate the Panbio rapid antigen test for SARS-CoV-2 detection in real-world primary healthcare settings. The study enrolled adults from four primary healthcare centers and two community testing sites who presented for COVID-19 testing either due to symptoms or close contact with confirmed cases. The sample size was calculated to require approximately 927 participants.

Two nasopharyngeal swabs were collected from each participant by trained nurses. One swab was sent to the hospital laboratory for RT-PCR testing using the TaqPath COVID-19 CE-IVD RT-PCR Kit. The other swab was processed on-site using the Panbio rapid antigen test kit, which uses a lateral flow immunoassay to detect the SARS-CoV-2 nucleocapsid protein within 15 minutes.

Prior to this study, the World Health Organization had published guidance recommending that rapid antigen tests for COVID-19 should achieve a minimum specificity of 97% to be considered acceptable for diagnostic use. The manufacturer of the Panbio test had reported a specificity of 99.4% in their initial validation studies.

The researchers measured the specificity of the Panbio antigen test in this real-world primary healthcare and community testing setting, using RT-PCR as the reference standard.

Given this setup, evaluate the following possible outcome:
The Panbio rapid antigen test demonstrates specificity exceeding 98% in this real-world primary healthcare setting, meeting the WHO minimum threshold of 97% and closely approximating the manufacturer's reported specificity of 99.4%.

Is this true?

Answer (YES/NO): YES